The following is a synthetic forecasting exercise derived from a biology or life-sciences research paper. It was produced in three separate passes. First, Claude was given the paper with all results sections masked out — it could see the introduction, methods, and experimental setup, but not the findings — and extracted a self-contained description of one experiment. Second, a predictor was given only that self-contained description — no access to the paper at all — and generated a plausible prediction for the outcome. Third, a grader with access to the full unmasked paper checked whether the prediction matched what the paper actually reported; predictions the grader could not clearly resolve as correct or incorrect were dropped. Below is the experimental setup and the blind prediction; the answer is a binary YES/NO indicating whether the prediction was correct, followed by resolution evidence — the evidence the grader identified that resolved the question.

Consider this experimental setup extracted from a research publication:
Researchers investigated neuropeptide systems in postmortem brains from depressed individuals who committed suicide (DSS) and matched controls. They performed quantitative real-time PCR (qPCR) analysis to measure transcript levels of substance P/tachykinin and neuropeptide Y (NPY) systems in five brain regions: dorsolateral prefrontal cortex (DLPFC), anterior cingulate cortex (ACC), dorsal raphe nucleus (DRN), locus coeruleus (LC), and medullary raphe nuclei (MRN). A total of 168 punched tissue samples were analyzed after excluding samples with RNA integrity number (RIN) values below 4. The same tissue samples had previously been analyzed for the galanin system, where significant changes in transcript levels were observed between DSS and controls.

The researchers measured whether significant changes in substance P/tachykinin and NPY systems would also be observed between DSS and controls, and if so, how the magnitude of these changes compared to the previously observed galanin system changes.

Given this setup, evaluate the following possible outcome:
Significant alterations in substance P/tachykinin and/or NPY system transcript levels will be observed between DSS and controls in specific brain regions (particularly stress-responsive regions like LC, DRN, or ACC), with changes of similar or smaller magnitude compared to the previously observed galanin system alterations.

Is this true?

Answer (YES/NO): YES